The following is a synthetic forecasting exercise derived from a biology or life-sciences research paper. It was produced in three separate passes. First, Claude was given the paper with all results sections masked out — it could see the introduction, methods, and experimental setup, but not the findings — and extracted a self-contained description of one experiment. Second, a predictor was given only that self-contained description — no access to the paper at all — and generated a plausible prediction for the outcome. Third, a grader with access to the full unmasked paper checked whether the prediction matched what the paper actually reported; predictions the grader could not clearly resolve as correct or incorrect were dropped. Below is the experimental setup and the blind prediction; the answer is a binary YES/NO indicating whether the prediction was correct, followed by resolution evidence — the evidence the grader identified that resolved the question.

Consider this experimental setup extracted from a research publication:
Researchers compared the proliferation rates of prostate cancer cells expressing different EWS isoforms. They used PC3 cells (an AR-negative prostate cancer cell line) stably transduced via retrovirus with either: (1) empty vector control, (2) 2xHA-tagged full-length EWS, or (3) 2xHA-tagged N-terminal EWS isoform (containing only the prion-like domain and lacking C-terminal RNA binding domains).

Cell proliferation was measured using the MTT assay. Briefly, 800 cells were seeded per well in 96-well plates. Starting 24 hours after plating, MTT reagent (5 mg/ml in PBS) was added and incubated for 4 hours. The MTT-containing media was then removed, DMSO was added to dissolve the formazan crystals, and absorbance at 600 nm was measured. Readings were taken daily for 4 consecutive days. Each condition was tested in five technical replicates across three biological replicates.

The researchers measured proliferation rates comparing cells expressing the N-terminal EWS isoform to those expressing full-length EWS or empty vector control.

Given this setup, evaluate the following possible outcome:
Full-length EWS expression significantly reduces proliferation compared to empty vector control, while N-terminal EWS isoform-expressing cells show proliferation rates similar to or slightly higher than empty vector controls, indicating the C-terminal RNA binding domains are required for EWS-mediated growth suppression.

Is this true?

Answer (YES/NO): NO